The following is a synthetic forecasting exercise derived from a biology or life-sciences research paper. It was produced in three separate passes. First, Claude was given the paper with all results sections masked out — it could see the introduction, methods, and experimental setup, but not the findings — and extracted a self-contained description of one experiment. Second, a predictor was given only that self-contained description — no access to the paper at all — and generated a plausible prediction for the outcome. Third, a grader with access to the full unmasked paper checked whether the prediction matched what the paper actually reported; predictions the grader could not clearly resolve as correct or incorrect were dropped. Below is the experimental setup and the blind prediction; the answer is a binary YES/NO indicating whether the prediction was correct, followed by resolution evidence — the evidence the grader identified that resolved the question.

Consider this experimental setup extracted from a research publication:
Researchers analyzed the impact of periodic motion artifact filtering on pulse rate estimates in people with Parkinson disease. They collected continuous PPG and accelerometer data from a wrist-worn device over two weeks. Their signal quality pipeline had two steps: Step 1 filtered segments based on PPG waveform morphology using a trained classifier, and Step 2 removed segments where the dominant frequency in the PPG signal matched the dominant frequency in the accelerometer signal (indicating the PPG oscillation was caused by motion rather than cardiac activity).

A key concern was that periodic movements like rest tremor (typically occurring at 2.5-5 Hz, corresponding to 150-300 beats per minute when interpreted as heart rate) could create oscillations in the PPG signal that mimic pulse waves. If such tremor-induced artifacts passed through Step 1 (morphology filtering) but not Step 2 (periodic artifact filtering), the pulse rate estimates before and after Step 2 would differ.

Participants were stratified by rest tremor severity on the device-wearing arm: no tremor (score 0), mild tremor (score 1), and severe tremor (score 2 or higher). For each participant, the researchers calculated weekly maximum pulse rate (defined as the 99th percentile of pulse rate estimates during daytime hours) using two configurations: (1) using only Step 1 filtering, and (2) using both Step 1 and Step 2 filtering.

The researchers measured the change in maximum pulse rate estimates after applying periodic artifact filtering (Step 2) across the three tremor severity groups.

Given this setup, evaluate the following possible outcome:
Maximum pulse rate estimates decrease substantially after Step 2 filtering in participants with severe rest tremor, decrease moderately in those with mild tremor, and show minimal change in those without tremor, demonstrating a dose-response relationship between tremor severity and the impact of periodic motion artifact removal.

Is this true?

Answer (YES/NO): YES